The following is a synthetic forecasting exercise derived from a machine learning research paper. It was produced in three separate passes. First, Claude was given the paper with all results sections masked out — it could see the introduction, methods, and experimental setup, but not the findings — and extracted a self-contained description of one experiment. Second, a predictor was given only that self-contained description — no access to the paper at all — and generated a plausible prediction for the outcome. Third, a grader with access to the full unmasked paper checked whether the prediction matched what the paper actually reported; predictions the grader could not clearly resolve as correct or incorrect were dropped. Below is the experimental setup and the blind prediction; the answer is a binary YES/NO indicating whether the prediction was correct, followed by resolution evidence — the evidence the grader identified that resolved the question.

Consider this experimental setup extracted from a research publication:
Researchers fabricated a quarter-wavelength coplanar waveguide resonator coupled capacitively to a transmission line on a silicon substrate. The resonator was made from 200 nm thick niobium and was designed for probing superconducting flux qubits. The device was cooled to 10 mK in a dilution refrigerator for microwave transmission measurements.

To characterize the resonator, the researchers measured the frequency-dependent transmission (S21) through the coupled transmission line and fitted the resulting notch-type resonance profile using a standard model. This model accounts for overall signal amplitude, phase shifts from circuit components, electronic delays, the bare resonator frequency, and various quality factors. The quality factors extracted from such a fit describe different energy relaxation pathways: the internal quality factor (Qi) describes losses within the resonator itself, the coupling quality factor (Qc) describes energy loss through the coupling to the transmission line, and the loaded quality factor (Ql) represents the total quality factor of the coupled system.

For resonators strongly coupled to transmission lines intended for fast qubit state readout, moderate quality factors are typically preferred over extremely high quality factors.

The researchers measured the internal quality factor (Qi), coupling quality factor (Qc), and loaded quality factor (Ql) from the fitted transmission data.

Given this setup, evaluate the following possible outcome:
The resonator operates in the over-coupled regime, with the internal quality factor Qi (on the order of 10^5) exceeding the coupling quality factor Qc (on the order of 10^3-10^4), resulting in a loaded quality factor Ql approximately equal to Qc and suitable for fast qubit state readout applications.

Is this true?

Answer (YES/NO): NO